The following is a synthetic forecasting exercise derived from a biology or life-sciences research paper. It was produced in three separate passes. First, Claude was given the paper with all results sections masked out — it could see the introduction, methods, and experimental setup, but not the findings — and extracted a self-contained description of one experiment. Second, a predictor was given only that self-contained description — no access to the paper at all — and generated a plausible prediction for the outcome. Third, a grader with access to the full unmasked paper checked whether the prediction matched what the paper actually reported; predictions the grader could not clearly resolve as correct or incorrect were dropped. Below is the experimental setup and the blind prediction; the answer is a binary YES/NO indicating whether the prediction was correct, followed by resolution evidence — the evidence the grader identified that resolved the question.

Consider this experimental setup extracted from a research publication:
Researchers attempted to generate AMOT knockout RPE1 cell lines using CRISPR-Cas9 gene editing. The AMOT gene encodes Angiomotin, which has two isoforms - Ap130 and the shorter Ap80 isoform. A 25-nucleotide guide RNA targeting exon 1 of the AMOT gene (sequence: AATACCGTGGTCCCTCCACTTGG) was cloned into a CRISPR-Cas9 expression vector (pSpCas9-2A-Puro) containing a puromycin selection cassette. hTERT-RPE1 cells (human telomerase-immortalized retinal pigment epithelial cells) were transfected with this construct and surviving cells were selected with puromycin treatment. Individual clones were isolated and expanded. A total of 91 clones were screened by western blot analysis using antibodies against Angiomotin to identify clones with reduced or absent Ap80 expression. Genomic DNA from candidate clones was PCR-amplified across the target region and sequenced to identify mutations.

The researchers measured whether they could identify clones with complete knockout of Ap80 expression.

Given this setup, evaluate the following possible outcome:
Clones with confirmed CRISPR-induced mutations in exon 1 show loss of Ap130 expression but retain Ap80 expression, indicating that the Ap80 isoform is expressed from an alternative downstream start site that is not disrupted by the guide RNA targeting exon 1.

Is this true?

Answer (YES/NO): NO